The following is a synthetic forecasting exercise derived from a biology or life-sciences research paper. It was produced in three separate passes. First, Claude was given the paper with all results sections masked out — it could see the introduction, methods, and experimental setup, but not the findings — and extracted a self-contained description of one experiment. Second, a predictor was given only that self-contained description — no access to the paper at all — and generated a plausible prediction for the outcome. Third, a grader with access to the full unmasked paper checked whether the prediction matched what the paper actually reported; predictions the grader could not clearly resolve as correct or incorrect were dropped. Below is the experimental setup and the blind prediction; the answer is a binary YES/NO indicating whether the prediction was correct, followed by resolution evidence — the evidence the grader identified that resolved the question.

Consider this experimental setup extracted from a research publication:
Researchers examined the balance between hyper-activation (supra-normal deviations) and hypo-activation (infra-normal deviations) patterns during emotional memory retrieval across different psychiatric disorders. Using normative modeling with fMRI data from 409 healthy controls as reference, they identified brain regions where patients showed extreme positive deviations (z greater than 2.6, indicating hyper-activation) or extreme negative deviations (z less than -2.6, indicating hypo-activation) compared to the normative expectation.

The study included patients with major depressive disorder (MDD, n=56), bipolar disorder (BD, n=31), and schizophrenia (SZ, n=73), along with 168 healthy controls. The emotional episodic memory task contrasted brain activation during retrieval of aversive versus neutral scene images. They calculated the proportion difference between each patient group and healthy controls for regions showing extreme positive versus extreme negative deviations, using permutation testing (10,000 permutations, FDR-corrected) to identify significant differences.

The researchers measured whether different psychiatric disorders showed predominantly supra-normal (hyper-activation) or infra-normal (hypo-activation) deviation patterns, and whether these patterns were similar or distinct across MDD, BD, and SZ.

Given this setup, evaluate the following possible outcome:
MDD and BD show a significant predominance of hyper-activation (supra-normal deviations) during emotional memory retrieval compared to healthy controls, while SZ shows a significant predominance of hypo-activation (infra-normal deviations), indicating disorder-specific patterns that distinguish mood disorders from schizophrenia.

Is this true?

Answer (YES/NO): NO